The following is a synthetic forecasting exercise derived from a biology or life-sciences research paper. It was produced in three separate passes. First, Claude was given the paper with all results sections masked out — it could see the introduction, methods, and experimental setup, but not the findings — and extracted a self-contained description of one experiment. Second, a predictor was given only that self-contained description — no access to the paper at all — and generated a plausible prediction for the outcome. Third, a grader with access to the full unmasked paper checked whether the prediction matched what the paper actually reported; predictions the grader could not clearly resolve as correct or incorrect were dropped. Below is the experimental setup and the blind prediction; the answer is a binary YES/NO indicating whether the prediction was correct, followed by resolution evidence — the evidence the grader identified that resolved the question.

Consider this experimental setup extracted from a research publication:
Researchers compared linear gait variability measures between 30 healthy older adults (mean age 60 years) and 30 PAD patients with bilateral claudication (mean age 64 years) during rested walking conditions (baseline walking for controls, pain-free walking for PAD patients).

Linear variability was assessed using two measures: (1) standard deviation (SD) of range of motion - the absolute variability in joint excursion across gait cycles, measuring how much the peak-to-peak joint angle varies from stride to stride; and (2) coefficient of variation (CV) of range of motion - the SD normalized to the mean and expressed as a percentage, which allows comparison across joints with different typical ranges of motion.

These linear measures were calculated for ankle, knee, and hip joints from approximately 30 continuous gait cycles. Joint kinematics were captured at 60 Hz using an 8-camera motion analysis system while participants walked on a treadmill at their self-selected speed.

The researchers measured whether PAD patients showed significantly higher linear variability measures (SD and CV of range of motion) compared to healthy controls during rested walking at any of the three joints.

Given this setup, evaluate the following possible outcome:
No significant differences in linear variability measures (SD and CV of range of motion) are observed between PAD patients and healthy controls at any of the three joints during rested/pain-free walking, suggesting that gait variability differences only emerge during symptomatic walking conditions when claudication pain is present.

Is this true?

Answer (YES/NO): NO